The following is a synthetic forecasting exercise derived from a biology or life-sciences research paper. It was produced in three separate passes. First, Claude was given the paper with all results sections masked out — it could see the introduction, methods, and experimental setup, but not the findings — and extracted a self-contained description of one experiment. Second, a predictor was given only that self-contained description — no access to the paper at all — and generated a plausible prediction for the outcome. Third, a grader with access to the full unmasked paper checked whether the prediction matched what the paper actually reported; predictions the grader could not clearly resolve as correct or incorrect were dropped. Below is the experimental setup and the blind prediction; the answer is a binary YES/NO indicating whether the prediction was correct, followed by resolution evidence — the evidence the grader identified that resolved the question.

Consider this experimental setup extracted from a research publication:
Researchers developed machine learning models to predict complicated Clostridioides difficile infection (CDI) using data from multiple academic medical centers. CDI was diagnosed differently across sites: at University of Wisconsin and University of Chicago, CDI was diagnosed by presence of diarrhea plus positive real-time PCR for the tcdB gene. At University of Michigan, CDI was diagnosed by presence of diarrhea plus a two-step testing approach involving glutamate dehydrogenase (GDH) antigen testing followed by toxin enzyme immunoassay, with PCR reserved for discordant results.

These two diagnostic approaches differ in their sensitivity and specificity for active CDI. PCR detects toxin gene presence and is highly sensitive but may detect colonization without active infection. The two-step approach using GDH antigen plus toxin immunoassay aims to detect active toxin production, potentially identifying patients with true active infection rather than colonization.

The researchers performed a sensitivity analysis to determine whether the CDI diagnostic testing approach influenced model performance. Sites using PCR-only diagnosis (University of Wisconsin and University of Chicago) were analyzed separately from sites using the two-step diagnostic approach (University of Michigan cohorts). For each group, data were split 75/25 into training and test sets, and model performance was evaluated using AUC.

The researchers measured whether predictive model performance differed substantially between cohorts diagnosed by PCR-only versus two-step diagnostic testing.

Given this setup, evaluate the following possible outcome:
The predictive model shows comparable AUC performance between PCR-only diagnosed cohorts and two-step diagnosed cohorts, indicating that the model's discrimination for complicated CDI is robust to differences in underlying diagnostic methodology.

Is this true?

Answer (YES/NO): NO